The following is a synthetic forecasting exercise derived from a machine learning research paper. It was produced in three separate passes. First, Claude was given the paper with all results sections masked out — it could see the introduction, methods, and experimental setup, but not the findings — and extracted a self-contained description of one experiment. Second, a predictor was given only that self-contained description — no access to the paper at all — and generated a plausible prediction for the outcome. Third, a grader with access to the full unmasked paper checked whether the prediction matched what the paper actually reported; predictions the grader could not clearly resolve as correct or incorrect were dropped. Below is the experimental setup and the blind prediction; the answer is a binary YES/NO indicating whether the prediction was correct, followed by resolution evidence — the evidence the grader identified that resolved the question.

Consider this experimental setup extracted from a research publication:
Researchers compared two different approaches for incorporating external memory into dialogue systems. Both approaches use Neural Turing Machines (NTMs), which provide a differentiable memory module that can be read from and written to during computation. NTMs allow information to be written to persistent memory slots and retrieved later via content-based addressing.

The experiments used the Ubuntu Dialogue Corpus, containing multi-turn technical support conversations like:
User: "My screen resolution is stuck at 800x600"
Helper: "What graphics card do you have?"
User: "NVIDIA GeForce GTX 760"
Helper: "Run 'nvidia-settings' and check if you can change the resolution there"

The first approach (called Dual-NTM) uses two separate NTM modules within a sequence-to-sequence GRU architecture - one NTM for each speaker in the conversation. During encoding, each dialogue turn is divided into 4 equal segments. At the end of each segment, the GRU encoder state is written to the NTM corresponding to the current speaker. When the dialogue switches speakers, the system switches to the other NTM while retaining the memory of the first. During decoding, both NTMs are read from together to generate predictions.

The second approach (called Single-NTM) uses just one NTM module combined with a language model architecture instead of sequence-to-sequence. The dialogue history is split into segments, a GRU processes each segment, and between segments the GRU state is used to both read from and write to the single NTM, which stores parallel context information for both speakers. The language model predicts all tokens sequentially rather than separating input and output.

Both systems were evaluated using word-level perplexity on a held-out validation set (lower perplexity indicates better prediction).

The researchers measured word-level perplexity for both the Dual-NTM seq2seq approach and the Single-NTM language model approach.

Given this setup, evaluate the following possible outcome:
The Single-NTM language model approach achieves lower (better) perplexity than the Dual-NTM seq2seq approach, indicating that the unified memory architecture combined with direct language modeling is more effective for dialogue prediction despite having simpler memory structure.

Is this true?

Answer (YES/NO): YES